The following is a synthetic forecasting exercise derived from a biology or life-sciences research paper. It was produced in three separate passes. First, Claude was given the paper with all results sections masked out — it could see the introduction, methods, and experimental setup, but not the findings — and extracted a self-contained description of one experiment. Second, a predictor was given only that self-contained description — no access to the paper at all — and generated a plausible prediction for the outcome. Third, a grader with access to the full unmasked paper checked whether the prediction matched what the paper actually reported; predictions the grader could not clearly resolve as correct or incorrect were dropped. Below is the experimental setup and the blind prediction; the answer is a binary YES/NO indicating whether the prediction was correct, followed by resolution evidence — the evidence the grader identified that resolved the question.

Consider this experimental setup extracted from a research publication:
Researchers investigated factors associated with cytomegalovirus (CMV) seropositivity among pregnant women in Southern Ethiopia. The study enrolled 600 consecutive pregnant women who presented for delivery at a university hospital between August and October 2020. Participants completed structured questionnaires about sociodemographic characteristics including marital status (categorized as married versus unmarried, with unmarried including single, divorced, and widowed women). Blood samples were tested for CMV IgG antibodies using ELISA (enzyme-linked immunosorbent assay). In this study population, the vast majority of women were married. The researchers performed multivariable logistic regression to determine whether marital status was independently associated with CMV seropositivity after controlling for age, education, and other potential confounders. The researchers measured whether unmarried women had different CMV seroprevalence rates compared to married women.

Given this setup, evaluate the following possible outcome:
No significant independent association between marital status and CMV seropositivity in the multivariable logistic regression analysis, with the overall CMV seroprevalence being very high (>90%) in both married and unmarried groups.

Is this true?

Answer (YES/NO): NO